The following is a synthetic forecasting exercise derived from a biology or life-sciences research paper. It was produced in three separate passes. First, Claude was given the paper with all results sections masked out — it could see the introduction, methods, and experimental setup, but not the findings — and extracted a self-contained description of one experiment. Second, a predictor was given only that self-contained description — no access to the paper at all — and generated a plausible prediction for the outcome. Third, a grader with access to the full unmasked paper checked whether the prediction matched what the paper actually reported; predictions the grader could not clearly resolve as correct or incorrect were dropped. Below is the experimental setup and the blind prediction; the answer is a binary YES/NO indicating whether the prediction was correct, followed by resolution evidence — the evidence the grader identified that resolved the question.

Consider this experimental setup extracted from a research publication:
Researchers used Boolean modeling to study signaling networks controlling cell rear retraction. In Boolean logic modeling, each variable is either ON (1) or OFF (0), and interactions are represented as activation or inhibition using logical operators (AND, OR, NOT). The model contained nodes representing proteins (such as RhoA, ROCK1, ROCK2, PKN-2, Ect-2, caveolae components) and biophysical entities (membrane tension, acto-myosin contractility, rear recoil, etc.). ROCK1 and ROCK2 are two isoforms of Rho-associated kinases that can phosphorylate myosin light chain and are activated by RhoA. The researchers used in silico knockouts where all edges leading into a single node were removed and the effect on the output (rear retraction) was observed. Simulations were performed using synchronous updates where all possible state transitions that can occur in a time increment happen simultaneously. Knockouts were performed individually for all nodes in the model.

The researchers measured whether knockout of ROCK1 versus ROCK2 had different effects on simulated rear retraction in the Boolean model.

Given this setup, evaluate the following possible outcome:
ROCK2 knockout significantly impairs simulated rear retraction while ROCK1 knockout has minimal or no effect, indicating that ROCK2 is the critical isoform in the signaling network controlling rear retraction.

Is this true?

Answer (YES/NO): NO